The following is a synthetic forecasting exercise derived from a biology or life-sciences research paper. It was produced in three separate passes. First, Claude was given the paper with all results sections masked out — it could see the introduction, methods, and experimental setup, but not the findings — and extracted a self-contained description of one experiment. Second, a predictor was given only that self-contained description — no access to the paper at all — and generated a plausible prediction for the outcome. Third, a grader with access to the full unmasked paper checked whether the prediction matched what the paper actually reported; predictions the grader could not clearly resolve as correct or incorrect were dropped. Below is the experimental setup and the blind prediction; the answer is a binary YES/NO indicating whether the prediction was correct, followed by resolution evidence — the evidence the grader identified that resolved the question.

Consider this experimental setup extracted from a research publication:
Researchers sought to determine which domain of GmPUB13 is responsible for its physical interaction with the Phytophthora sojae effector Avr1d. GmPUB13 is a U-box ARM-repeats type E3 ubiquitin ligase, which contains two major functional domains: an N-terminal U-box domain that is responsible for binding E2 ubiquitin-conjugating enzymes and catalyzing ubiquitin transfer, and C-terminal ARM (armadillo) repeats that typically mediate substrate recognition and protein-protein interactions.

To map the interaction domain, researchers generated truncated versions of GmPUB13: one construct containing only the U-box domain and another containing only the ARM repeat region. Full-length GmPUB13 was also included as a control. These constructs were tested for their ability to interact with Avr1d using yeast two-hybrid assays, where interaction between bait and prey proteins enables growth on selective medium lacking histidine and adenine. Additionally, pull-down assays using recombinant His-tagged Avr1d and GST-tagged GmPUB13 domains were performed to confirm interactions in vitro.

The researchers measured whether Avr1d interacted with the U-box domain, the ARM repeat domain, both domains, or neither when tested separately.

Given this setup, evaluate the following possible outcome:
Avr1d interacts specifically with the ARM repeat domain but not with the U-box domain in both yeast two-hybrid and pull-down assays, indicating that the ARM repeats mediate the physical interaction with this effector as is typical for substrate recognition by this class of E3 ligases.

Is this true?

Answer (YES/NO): NO